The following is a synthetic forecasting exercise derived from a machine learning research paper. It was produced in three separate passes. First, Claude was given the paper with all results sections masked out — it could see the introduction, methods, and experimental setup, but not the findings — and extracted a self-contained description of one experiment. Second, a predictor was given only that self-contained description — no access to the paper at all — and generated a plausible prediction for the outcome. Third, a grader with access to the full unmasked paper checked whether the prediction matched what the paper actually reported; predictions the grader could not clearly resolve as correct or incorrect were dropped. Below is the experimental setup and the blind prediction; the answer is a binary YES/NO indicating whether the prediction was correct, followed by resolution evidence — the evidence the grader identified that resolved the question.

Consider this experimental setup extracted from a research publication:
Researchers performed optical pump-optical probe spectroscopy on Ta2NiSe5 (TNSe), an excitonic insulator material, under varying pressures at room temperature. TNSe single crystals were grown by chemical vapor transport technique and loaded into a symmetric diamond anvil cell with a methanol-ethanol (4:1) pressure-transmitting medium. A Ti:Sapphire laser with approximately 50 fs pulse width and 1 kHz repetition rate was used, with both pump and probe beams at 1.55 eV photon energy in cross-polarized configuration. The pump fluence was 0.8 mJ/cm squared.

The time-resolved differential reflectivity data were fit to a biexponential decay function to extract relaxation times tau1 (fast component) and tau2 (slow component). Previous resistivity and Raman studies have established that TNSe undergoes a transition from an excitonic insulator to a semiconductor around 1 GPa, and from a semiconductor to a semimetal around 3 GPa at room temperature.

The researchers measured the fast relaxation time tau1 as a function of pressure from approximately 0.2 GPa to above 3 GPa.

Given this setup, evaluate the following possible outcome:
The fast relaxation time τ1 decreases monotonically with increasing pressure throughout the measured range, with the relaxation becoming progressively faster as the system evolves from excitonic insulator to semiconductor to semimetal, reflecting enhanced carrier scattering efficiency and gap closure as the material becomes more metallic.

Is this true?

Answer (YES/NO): NO